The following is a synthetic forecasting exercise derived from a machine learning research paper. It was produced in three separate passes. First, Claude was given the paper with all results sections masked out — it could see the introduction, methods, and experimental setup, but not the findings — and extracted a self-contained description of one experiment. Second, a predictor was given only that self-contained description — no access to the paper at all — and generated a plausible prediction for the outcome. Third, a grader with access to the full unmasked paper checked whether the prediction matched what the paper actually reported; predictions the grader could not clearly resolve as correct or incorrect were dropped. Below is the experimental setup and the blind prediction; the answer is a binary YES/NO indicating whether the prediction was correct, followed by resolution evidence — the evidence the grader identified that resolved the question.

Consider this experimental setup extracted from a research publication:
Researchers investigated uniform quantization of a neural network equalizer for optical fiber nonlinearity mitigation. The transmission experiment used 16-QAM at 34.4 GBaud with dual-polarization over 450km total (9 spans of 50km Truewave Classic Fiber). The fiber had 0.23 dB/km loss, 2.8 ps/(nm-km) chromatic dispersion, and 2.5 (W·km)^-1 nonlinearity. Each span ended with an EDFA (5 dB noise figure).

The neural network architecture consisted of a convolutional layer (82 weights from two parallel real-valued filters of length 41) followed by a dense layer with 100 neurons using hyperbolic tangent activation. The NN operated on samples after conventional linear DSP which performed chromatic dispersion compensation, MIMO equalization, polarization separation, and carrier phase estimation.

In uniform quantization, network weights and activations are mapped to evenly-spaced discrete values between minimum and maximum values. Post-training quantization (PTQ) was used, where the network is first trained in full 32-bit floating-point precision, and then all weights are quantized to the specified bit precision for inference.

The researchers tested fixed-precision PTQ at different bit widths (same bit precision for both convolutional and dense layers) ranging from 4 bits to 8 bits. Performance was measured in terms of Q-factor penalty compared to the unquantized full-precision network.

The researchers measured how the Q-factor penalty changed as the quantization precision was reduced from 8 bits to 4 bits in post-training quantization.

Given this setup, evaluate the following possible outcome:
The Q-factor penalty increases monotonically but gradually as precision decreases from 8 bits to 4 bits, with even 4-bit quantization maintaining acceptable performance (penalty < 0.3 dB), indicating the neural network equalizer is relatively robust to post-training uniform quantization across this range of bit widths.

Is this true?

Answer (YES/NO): NO